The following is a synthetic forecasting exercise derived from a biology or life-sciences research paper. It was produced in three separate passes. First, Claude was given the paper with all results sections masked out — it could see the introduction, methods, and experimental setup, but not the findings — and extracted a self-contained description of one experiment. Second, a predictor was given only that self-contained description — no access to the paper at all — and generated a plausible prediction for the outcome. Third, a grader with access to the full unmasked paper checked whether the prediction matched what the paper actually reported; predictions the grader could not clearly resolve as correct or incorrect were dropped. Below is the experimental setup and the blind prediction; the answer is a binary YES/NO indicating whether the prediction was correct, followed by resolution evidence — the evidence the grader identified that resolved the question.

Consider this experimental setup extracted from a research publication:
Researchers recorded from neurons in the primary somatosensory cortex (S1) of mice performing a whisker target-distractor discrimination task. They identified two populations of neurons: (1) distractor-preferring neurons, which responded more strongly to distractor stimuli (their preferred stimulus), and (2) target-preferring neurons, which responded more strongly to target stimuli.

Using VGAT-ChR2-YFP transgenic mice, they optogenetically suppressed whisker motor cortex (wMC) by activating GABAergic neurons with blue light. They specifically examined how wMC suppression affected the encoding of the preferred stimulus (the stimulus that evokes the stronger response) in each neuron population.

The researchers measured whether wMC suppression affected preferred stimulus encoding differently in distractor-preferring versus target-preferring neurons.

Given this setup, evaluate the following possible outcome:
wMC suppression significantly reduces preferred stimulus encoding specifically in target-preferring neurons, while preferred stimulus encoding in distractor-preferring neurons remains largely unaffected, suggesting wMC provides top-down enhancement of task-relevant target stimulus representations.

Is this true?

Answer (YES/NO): NO